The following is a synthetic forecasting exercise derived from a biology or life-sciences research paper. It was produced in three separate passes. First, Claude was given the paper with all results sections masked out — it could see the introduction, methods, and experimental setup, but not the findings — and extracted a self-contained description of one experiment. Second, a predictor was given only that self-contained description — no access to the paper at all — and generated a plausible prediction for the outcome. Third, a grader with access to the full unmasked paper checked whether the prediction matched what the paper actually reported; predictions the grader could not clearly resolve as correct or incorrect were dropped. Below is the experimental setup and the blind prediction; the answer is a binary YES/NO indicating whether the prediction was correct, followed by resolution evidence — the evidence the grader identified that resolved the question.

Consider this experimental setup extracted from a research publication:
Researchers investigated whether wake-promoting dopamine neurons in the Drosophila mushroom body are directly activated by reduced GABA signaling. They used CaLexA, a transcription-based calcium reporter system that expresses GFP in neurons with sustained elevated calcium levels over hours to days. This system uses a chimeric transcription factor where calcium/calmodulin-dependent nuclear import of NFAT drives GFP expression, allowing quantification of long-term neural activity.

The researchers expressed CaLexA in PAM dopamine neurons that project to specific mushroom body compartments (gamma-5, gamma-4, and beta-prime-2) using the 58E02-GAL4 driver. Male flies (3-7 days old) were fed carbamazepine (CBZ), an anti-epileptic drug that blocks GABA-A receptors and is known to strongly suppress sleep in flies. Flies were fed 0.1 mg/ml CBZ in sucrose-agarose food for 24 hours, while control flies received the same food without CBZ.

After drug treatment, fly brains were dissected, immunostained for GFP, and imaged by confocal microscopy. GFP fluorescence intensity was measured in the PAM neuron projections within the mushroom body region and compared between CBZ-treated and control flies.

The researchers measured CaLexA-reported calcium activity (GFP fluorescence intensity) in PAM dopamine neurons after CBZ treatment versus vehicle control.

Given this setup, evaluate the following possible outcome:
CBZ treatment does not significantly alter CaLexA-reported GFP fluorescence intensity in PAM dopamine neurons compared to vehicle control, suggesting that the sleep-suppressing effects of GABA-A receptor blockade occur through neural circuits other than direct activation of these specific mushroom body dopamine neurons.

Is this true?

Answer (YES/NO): YES